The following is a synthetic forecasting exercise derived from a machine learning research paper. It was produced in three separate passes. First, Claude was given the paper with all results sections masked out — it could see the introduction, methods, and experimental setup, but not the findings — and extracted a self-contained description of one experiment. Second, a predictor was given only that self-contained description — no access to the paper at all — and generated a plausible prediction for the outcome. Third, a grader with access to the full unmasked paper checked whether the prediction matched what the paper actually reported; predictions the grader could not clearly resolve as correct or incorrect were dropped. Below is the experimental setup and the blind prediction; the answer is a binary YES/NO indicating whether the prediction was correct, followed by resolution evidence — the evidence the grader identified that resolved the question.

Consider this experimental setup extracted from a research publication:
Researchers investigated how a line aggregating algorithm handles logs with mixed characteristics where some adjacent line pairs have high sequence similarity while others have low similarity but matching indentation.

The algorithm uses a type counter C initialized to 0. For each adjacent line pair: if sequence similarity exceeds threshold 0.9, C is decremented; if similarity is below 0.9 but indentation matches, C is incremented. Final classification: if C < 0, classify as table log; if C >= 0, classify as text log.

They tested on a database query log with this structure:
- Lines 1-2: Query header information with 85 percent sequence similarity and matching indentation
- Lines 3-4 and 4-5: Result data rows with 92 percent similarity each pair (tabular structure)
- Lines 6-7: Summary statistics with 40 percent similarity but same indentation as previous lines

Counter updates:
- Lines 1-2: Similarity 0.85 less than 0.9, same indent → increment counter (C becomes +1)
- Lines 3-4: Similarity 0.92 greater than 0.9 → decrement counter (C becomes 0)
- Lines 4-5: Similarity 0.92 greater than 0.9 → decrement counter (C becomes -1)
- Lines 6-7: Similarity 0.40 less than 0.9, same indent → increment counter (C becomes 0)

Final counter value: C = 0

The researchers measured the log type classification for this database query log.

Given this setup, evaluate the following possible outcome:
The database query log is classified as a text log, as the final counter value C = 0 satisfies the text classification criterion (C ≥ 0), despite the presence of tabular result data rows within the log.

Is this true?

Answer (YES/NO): YES